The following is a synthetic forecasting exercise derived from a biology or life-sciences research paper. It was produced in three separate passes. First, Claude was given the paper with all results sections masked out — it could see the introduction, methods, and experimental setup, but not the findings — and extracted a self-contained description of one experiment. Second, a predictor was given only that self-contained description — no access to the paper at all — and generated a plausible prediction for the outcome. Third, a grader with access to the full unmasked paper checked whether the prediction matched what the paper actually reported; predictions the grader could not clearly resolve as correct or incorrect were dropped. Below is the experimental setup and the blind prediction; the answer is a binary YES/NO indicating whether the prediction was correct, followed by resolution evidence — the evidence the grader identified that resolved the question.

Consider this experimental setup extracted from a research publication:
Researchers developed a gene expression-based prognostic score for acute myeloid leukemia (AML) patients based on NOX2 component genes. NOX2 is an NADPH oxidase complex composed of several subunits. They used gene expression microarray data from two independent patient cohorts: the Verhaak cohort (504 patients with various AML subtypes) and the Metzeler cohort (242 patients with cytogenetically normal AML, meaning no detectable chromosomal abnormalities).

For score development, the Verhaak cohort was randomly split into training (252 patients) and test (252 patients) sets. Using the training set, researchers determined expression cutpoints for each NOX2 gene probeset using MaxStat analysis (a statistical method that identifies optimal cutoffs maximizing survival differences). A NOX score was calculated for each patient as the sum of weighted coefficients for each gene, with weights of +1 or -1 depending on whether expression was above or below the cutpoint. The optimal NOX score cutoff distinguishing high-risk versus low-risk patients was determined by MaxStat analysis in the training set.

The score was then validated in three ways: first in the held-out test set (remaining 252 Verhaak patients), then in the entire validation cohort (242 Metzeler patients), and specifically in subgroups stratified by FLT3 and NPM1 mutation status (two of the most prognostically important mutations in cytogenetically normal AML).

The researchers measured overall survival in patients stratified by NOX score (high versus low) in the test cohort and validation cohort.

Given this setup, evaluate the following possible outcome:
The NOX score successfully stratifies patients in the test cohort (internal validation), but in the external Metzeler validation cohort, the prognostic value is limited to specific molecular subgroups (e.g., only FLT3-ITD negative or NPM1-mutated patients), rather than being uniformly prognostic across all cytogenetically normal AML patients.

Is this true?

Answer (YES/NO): NO